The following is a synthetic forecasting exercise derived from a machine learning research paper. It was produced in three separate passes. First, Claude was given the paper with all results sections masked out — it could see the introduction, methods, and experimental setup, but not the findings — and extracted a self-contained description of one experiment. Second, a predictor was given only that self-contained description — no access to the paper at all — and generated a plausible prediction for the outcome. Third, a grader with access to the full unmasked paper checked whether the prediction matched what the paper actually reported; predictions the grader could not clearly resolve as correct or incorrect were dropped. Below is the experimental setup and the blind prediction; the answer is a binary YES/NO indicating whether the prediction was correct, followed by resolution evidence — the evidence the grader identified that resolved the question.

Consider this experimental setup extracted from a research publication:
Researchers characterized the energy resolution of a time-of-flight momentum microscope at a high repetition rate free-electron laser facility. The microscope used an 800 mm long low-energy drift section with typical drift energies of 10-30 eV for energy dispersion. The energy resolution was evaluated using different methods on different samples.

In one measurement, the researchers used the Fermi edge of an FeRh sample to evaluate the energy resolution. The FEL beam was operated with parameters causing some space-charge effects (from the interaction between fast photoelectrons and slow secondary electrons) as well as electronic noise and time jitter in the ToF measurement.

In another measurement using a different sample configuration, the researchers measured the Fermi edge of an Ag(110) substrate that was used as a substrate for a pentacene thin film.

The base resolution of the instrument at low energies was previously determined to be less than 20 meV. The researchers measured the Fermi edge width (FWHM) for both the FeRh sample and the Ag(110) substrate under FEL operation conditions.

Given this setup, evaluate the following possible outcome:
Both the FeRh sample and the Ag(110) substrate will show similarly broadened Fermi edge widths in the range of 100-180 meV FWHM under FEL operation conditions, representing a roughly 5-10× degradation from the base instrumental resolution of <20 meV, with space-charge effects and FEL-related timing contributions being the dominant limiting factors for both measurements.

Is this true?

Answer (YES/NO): NO